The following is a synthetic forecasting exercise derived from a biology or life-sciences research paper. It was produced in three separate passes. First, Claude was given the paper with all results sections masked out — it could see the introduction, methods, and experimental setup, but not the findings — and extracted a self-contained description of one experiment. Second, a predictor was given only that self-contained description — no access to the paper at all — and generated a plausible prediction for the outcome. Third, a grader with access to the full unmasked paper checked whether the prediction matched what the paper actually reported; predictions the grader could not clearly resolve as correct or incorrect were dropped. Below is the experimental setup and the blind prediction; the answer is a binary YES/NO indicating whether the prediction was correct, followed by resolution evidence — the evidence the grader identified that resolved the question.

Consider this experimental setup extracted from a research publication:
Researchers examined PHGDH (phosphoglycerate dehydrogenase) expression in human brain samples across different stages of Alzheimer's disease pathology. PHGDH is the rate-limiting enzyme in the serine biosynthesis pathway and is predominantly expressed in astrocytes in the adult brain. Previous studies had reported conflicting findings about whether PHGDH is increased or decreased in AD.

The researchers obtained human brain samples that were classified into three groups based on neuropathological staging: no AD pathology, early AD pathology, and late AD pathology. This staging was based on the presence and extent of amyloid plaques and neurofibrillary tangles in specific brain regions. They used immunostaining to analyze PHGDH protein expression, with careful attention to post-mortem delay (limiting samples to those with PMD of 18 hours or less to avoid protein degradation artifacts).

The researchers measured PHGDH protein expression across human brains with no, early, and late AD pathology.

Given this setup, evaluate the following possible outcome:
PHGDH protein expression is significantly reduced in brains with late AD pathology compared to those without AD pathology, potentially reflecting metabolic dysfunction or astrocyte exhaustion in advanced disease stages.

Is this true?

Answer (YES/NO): NO